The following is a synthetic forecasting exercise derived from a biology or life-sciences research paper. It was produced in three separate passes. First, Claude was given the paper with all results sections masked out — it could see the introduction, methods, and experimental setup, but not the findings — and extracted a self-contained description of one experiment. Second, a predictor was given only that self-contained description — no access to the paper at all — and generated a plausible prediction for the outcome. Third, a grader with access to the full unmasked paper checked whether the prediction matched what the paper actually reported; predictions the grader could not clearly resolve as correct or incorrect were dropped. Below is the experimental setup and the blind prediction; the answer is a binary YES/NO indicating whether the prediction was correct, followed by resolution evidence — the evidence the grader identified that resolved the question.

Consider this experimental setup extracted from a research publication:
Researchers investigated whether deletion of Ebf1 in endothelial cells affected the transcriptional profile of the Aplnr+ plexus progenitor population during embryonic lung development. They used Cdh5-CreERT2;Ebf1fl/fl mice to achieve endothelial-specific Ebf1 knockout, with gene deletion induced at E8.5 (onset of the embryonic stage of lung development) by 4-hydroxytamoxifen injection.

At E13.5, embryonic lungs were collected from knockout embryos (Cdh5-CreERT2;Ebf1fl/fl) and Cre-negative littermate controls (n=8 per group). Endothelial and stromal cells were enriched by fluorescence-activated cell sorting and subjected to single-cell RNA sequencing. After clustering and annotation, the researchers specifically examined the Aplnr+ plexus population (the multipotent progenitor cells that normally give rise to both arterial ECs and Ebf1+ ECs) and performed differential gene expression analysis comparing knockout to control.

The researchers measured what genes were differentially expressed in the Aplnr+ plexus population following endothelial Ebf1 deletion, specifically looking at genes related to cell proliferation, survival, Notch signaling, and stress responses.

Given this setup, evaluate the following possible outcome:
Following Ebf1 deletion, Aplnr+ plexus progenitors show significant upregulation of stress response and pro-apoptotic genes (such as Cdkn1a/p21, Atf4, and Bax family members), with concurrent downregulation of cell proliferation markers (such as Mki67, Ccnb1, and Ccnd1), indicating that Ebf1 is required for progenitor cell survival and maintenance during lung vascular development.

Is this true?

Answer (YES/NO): NO